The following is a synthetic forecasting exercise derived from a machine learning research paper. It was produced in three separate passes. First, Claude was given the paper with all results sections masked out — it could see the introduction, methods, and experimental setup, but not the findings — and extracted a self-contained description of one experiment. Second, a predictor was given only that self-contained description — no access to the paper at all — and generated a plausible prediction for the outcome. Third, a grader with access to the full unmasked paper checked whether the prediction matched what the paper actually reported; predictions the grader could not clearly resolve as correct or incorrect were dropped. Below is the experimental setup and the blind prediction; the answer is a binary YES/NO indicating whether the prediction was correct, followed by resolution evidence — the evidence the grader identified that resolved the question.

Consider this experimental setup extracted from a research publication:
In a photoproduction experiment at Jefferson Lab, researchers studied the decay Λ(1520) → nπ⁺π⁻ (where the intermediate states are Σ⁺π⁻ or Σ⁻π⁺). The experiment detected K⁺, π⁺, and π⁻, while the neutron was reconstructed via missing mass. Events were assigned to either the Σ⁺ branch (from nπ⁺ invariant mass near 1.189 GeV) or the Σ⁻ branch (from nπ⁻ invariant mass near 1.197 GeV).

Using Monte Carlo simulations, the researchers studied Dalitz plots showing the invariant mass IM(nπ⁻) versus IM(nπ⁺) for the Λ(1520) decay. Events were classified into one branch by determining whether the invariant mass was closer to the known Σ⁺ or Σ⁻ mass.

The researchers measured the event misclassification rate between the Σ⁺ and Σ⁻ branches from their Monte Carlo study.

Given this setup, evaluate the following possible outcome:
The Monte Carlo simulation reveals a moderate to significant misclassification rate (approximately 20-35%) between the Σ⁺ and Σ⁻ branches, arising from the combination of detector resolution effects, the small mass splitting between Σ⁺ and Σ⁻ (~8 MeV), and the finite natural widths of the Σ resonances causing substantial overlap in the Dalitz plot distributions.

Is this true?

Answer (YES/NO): NO